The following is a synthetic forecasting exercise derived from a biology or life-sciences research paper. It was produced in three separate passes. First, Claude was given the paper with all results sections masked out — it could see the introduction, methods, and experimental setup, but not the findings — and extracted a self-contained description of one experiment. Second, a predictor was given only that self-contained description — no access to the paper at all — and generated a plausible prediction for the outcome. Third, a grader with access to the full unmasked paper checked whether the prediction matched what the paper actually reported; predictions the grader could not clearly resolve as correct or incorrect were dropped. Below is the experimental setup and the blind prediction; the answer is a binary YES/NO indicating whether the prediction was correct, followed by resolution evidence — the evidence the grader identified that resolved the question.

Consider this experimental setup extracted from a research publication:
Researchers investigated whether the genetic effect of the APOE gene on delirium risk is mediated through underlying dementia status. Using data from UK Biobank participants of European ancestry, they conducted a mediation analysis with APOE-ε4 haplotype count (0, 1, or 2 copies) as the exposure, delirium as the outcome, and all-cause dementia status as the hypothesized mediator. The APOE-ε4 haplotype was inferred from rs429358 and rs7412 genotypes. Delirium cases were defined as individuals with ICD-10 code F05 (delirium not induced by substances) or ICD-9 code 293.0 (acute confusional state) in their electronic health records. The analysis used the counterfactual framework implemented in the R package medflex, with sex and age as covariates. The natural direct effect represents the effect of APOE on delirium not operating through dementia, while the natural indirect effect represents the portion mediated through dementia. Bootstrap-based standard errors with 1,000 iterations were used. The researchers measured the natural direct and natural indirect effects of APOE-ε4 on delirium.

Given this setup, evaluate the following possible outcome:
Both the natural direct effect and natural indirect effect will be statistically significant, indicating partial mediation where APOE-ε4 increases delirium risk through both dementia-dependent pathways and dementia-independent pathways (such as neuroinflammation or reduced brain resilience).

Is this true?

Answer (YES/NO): YES